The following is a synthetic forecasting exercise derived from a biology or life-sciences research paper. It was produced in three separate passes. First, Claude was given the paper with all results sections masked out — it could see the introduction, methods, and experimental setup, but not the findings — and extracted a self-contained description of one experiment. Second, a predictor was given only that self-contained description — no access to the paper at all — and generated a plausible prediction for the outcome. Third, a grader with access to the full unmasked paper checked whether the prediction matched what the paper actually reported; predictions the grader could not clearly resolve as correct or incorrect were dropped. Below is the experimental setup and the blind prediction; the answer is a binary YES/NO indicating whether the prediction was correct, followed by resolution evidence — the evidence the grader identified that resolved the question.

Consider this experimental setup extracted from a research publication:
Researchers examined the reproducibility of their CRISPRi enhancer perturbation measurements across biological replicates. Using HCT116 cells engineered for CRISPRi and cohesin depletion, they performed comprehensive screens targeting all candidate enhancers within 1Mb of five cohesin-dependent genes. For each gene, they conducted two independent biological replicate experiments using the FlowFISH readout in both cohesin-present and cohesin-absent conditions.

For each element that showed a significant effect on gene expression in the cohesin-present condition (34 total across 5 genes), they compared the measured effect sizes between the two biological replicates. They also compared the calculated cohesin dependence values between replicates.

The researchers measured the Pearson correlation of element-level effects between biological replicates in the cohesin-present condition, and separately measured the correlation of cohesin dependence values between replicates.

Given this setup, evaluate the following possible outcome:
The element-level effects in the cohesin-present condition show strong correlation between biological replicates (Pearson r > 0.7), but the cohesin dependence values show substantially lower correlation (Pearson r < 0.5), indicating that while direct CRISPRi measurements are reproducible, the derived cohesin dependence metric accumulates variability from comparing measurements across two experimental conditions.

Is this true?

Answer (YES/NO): NO